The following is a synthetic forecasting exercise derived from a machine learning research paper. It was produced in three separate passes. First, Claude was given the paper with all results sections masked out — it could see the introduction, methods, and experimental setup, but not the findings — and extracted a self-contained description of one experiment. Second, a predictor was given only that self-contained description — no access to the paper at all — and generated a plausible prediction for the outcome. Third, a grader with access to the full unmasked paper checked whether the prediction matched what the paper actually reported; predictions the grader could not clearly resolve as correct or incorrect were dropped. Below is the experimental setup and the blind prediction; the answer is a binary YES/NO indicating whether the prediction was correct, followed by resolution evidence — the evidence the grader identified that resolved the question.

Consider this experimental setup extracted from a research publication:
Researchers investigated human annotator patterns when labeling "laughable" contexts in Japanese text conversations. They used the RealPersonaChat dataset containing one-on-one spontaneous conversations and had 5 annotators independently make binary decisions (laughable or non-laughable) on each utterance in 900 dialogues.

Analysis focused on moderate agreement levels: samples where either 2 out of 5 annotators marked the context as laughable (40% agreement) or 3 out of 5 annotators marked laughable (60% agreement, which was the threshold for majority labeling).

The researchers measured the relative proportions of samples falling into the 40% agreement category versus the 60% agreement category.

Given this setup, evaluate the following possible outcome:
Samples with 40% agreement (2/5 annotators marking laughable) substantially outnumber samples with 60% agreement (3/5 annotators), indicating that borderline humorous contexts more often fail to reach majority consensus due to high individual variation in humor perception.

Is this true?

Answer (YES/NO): YES